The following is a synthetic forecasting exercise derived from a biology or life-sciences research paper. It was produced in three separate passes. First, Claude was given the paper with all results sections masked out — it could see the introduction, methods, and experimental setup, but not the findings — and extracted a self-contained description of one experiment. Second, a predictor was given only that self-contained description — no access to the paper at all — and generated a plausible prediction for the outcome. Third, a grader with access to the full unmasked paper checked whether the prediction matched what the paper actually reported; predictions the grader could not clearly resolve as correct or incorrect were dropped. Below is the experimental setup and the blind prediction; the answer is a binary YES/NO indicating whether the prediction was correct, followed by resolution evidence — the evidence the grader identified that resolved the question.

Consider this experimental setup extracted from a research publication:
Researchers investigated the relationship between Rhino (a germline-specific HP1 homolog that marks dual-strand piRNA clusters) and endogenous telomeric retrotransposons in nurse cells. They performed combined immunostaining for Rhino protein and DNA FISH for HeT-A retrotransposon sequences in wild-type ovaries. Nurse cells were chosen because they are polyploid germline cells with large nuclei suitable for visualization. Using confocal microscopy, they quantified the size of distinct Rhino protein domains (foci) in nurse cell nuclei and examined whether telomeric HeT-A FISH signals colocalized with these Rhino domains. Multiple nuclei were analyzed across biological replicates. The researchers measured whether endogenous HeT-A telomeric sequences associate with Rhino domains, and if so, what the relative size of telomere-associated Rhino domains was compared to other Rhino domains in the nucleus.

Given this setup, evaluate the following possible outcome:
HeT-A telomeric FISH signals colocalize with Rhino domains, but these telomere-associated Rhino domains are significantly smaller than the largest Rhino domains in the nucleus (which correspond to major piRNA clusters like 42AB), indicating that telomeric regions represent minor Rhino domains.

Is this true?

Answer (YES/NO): NO